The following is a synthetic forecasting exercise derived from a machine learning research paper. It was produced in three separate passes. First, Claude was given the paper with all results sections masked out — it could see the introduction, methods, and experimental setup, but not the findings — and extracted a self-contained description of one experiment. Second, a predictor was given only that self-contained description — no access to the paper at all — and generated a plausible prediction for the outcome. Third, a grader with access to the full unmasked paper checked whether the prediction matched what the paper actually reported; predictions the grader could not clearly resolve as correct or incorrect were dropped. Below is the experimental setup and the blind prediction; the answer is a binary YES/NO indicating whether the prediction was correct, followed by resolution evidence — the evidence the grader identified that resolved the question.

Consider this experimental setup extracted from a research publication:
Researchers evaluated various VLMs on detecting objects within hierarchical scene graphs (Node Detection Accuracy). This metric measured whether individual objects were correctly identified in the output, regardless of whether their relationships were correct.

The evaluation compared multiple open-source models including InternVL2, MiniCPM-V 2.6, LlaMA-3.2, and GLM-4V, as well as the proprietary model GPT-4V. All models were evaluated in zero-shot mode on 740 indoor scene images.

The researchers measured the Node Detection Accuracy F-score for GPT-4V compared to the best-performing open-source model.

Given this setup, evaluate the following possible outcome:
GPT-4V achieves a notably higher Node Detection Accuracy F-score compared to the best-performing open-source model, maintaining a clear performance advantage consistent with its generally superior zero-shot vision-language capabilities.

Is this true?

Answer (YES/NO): YES